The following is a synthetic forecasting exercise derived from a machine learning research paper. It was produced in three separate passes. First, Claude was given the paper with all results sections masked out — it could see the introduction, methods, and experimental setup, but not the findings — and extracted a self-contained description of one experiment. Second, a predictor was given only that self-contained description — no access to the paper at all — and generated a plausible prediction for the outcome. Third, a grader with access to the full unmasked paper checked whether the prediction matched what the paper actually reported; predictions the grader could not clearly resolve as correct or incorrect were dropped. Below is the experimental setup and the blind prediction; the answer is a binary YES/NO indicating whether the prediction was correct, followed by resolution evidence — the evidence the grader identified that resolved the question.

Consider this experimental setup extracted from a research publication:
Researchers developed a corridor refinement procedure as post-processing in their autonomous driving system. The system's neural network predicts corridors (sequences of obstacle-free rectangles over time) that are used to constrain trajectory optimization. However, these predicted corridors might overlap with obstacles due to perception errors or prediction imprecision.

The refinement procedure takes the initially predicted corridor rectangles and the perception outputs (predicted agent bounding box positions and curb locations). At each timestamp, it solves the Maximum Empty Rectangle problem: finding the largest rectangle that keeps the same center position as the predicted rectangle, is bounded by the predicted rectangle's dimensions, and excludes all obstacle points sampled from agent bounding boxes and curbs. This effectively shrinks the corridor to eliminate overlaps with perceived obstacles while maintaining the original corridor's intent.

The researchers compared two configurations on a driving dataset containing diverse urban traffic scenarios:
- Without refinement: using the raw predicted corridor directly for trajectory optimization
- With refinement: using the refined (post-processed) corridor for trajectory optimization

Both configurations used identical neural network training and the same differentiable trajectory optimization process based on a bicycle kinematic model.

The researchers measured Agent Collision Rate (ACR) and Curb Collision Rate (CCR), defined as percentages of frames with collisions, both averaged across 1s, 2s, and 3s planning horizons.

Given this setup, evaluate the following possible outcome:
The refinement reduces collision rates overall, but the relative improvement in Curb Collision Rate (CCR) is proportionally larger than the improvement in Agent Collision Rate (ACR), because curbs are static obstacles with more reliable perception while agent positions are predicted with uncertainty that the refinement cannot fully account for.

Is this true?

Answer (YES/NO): NO